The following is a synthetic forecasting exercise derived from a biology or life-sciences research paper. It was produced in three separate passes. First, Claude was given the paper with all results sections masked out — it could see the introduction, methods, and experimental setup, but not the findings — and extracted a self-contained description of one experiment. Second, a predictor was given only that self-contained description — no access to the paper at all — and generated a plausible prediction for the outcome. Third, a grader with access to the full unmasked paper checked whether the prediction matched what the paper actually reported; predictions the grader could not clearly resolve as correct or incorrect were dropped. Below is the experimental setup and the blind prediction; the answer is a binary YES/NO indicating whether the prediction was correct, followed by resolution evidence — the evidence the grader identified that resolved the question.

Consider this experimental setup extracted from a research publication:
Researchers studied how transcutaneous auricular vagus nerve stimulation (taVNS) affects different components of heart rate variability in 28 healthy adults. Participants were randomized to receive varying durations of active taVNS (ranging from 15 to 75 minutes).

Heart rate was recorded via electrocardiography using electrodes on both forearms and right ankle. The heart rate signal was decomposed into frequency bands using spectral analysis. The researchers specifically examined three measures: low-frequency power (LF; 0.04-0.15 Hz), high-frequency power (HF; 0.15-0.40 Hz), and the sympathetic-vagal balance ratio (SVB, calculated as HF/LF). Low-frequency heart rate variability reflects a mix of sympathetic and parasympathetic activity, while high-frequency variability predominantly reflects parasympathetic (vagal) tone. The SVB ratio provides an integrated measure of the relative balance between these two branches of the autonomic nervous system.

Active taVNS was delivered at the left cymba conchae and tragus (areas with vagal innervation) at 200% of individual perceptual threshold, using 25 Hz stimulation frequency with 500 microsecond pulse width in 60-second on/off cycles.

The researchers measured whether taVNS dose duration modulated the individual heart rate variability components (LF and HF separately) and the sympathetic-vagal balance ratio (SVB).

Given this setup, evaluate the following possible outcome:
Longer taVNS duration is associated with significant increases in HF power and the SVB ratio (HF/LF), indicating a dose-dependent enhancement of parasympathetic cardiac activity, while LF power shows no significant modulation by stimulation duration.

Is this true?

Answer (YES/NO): NO